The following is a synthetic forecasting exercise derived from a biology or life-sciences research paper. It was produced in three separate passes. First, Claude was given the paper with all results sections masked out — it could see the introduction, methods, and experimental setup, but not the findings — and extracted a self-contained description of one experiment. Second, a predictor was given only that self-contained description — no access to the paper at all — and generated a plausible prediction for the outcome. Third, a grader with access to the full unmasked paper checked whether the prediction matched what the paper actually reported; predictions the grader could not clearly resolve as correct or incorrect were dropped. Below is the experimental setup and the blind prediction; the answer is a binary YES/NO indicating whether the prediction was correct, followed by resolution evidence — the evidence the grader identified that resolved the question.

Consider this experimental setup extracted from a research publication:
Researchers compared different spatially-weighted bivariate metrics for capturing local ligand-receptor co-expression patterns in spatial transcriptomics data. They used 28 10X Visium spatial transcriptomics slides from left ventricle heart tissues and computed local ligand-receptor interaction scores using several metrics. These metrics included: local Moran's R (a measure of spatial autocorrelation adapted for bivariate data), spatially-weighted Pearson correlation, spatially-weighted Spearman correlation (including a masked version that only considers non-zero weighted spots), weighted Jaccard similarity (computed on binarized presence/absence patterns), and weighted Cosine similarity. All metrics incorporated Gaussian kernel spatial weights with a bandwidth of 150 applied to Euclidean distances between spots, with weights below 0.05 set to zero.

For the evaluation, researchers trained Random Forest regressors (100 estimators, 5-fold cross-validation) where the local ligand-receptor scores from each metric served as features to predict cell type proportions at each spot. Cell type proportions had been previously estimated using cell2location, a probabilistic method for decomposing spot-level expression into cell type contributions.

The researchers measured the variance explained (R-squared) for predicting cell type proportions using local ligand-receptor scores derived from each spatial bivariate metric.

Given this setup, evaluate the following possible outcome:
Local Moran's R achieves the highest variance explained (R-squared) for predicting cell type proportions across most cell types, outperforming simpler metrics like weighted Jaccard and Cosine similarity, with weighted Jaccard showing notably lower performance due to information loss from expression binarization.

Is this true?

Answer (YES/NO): NO